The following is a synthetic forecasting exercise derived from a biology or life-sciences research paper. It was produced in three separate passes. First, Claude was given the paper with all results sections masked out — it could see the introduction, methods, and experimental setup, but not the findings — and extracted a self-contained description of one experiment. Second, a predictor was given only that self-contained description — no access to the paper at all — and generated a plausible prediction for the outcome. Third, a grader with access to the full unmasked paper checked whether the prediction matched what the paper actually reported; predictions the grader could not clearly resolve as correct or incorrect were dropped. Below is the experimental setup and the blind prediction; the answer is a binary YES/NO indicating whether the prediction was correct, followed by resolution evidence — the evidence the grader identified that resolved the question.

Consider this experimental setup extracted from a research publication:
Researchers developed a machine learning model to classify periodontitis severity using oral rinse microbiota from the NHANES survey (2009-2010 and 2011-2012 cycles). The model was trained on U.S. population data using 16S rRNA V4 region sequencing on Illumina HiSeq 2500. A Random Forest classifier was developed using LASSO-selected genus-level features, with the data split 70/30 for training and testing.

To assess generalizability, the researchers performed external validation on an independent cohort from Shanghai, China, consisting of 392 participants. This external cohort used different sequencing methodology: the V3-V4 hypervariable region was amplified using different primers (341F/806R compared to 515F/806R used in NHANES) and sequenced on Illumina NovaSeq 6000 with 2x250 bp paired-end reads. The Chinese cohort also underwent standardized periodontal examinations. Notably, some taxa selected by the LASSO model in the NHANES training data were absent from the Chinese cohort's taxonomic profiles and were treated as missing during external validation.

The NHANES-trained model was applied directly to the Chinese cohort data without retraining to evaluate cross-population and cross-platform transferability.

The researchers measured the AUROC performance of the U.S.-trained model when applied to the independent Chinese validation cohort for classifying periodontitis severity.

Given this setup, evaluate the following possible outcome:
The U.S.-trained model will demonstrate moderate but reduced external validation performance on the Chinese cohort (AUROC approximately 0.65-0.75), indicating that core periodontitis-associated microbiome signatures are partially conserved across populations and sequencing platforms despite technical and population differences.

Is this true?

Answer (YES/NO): NO